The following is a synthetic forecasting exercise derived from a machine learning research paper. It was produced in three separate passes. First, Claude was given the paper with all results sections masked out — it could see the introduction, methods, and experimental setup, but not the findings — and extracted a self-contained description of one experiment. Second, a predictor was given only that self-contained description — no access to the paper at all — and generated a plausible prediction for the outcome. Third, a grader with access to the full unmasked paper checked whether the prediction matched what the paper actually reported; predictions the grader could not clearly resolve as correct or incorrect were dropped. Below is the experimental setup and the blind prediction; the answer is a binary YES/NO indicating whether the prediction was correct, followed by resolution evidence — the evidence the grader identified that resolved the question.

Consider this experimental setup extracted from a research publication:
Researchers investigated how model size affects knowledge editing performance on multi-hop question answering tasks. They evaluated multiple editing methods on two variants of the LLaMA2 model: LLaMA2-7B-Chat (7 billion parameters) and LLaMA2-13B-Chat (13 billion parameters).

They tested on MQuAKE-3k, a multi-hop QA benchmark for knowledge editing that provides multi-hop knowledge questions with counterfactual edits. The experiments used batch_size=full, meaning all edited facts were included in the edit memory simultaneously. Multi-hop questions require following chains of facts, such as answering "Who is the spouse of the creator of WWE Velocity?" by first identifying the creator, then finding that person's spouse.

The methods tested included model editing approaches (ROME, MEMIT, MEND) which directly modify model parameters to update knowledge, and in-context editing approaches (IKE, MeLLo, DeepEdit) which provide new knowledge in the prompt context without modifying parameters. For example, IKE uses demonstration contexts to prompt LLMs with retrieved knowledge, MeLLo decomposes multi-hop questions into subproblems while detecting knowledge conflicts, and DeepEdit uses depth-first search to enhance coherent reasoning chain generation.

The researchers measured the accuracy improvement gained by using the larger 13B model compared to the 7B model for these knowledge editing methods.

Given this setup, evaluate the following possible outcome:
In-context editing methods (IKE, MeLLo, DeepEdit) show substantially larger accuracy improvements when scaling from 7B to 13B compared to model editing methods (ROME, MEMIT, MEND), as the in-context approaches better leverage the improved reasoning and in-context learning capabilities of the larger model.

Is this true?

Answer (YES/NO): NO